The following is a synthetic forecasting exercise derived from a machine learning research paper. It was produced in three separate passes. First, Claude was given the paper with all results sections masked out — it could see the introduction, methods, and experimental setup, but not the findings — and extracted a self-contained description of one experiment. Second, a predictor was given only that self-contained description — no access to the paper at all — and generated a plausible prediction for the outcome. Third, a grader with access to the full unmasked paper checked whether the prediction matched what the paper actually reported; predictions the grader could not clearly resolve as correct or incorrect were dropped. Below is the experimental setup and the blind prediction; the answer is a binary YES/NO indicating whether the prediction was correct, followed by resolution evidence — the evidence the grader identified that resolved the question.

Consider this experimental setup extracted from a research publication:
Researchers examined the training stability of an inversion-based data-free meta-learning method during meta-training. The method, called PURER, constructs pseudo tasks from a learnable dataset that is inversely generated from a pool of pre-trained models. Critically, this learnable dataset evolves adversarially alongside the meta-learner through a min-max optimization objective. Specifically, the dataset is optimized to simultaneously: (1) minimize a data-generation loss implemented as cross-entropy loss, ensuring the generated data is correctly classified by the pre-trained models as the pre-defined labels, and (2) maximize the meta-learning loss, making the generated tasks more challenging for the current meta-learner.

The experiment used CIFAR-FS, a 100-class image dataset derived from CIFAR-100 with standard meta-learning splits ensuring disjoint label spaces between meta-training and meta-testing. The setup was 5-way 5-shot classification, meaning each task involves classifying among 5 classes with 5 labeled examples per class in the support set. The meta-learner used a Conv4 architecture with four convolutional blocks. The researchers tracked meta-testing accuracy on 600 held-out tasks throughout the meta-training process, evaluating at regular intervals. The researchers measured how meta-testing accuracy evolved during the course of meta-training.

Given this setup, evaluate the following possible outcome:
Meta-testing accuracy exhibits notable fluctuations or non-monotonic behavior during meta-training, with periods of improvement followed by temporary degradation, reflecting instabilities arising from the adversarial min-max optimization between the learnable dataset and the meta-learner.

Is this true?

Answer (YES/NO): YES